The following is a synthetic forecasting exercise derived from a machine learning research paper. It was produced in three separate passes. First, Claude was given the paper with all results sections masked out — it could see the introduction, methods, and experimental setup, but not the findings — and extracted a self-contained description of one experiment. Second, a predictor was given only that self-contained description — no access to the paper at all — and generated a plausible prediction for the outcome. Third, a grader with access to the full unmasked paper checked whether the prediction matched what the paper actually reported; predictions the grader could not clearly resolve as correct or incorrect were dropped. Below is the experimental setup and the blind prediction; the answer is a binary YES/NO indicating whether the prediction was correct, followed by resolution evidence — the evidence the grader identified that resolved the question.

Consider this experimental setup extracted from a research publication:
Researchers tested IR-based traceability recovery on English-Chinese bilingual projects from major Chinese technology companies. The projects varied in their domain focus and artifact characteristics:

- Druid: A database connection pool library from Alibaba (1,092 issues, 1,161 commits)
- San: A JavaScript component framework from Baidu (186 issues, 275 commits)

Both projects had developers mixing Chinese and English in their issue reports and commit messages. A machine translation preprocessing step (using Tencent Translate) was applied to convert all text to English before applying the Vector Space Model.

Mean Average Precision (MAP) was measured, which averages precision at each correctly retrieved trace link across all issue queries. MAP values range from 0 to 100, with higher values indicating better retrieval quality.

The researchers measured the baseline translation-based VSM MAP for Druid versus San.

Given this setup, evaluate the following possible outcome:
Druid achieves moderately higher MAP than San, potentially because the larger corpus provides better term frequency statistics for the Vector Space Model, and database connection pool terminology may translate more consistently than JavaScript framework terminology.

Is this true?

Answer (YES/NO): NO